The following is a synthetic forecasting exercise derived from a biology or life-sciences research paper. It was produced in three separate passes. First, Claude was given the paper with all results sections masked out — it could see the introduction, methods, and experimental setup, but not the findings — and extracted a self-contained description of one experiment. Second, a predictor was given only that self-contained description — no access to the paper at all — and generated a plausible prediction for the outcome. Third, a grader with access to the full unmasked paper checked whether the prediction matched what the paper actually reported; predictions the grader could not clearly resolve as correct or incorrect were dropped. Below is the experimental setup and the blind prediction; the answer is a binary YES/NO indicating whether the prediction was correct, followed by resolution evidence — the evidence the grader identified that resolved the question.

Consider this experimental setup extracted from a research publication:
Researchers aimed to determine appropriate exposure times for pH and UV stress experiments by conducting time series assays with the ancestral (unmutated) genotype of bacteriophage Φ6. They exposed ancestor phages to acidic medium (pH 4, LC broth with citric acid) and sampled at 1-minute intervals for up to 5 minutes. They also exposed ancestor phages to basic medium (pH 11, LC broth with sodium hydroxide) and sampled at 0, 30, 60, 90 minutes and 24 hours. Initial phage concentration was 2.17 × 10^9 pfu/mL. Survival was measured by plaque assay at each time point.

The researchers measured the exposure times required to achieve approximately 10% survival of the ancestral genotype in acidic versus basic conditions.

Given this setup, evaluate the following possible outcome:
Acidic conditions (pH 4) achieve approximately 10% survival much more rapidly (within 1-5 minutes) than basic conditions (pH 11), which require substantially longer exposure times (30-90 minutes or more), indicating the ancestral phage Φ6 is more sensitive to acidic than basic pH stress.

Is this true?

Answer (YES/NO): NO